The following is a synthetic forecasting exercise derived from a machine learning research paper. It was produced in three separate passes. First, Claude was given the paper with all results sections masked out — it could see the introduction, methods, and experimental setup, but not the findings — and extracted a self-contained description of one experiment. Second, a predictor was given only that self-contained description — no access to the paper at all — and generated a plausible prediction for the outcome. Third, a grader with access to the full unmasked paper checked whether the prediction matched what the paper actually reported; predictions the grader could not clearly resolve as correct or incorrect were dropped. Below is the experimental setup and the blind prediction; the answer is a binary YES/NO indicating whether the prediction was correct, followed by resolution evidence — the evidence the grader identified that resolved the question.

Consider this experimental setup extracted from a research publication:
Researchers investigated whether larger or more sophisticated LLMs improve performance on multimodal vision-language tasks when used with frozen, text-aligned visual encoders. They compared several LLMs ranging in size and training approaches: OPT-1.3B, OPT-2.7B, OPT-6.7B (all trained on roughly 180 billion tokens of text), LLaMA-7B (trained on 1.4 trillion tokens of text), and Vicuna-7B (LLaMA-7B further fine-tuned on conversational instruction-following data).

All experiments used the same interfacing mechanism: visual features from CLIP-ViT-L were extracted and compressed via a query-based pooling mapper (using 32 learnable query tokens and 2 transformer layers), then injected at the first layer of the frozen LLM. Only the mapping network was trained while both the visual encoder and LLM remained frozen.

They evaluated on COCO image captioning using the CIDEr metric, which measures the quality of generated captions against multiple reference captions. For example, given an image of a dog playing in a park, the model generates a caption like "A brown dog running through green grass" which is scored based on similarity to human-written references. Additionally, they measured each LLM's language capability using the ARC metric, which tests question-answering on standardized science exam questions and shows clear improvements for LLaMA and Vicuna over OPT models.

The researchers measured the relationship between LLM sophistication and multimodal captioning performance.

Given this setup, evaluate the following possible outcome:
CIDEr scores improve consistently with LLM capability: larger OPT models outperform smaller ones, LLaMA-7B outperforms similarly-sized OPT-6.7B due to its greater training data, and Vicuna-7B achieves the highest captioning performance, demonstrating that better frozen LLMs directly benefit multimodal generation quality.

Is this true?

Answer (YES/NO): NO